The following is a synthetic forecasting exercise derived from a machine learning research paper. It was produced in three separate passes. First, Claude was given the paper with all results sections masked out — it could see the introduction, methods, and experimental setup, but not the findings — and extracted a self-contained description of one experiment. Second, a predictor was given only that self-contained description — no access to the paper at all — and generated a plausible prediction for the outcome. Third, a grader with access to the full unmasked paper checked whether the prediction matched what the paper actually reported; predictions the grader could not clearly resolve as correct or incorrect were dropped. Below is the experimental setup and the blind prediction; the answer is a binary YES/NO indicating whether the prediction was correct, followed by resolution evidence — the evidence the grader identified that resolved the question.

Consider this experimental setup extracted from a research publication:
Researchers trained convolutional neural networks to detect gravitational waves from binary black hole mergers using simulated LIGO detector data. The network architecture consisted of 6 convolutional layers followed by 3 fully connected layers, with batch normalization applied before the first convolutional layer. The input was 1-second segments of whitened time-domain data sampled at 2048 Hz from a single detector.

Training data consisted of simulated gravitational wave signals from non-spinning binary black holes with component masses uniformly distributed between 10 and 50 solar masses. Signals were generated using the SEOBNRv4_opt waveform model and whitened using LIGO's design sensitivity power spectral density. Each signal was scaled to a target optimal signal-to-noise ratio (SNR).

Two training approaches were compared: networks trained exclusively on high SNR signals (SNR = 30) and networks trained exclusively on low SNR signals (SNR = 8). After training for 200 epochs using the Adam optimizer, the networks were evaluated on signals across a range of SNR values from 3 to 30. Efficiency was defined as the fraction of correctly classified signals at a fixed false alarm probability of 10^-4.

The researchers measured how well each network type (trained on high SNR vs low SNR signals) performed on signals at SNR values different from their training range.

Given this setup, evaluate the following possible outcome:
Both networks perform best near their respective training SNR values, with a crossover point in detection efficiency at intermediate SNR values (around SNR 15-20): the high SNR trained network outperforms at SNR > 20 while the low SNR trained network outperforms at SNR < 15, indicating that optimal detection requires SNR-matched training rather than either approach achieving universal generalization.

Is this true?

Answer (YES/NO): NO